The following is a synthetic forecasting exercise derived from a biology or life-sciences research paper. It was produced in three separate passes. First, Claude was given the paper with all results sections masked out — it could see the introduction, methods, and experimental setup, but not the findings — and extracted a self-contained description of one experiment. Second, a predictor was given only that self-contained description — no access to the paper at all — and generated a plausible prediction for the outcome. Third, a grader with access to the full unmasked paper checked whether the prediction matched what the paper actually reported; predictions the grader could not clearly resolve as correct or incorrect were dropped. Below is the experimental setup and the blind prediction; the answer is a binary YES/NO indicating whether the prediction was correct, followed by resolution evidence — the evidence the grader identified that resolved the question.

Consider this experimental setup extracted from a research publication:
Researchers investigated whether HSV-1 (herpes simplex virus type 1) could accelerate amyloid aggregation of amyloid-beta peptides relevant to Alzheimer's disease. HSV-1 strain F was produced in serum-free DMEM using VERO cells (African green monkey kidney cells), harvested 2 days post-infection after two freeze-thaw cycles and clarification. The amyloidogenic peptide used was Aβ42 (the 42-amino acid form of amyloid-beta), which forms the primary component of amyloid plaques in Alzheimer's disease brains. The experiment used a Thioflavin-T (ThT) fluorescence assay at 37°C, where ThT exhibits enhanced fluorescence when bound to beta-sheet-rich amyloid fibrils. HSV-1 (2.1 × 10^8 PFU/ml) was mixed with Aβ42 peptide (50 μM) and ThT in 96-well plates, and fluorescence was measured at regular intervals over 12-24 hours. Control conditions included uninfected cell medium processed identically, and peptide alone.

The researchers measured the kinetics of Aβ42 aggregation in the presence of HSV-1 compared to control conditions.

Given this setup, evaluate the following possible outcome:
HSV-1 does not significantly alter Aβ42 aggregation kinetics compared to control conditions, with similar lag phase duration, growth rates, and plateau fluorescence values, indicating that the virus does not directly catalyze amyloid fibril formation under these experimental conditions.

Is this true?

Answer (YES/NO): NO